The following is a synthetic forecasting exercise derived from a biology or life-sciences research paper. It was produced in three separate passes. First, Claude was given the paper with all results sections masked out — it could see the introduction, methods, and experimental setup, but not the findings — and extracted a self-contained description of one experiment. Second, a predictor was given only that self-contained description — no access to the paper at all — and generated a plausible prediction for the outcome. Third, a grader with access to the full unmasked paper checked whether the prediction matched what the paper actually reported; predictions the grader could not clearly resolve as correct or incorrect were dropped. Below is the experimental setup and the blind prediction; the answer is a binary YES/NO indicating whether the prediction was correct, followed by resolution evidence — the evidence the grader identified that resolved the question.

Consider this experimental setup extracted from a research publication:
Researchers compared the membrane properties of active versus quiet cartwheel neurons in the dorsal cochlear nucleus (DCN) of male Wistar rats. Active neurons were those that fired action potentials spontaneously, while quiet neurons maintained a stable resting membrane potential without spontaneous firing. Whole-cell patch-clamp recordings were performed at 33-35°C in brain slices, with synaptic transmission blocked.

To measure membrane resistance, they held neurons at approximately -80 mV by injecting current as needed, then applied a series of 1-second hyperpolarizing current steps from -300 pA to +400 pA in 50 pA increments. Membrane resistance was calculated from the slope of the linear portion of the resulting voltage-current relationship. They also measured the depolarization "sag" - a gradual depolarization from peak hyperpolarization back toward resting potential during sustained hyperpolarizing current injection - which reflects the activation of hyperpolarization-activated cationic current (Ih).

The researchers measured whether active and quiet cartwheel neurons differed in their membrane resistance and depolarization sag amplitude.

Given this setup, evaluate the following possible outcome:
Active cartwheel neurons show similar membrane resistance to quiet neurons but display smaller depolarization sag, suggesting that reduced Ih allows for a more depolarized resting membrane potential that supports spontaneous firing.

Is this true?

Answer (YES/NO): NO